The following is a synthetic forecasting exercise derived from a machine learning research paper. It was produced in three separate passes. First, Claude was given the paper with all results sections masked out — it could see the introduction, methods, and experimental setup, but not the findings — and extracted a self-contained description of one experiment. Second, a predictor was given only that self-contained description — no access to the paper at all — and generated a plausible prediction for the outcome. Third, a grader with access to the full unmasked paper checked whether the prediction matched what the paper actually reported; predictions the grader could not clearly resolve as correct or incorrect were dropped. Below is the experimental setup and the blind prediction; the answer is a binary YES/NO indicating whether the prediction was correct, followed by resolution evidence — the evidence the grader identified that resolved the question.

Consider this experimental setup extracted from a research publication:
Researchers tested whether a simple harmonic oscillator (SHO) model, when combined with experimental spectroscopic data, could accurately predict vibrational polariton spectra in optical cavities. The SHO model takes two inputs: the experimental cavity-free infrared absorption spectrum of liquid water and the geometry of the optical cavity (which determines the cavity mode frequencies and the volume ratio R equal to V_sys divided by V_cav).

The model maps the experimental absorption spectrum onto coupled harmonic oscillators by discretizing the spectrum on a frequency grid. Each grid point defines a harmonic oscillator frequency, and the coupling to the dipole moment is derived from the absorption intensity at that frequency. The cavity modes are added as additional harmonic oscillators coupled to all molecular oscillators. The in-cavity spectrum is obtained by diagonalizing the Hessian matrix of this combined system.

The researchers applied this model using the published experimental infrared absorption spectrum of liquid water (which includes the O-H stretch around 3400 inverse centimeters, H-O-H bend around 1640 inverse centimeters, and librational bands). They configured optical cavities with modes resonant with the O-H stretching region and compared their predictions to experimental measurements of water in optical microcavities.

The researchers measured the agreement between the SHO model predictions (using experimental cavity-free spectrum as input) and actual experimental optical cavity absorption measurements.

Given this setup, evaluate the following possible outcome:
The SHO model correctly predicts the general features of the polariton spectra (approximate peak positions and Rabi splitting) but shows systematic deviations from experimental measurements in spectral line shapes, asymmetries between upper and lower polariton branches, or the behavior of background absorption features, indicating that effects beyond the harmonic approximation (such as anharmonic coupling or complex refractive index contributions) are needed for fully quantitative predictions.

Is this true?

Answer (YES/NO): NO